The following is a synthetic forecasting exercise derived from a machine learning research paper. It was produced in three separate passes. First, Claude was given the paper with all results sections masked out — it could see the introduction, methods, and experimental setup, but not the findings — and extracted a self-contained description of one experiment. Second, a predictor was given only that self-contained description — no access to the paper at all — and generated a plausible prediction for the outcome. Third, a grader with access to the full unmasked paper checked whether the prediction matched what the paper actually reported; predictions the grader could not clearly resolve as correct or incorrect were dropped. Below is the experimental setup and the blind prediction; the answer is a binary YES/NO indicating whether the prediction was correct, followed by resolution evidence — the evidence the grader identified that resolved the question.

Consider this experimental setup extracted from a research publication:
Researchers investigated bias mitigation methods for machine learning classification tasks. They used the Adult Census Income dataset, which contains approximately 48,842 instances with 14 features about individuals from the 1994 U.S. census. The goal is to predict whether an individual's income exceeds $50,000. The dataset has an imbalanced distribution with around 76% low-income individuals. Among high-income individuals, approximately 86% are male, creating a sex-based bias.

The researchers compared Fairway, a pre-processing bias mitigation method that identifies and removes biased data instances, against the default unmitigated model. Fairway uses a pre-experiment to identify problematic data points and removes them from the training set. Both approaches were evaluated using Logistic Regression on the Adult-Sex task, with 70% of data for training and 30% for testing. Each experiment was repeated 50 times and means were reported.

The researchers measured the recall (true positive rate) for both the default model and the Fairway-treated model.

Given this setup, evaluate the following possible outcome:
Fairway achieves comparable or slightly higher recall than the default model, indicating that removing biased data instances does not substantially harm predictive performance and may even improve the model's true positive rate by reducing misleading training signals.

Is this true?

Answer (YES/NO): NO